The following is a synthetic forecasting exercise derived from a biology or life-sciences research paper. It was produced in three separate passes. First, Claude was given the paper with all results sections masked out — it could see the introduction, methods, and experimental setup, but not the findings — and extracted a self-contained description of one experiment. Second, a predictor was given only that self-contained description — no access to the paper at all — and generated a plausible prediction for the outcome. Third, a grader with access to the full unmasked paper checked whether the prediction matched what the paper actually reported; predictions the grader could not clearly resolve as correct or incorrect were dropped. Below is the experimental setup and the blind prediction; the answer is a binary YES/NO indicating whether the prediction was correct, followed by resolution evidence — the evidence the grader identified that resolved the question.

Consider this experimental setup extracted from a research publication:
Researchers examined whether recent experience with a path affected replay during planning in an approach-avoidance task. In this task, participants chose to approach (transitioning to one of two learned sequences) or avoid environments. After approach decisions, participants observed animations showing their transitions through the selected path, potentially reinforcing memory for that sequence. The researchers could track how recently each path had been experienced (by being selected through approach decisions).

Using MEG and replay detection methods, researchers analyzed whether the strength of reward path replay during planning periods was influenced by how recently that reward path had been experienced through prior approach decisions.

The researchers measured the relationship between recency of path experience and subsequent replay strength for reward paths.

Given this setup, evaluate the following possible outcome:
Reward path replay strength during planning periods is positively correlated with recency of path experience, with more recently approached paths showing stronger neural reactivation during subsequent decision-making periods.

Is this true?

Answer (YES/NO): NO